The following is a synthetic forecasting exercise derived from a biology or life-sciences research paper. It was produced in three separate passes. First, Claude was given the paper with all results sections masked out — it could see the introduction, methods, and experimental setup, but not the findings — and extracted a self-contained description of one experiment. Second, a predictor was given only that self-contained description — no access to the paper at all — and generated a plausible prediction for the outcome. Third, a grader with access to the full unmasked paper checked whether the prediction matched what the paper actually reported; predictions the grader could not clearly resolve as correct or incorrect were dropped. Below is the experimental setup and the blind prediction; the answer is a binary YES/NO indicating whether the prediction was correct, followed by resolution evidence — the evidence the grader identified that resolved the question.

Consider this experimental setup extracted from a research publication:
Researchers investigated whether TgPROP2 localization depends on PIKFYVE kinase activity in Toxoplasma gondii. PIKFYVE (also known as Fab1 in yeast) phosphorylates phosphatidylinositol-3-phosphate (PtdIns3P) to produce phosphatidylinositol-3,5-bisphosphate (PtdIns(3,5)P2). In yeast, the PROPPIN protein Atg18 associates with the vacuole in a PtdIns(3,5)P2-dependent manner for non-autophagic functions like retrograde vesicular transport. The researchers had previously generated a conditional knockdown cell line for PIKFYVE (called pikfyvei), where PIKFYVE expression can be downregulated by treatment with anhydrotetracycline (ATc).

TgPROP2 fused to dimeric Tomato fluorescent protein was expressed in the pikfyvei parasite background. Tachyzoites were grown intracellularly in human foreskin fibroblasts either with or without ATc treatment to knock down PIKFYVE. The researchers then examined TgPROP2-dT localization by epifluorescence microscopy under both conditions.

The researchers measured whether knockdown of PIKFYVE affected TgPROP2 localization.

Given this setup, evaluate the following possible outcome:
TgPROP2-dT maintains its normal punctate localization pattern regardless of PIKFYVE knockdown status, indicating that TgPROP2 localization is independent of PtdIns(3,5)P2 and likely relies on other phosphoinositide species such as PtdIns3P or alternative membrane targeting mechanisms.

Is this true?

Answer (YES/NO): YES